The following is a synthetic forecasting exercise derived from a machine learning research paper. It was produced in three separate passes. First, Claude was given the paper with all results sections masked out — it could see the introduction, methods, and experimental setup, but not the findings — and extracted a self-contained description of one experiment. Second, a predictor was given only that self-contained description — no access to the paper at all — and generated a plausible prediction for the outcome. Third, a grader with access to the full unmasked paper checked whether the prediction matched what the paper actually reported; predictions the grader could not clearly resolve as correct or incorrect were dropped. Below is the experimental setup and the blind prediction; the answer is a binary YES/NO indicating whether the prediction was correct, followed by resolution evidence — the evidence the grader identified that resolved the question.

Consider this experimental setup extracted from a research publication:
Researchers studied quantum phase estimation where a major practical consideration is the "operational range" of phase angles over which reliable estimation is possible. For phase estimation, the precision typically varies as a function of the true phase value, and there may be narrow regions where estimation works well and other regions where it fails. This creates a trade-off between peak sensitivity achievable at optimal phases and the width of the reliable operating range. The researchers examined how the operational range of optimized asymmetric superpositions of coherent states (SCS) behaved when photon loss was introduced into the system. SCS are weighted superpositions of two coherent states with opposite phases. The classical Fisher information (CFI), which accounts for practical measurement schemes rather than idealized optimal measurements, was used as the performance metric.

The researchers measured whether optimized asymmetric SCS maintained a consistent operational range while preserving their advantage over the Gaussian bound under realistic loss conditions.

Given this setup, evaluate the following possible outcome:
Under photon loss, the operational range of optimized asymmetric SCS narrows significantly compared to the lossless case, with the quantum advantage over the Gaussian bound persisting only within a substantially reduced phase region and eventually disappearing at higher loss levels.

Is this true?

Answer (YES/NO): NO